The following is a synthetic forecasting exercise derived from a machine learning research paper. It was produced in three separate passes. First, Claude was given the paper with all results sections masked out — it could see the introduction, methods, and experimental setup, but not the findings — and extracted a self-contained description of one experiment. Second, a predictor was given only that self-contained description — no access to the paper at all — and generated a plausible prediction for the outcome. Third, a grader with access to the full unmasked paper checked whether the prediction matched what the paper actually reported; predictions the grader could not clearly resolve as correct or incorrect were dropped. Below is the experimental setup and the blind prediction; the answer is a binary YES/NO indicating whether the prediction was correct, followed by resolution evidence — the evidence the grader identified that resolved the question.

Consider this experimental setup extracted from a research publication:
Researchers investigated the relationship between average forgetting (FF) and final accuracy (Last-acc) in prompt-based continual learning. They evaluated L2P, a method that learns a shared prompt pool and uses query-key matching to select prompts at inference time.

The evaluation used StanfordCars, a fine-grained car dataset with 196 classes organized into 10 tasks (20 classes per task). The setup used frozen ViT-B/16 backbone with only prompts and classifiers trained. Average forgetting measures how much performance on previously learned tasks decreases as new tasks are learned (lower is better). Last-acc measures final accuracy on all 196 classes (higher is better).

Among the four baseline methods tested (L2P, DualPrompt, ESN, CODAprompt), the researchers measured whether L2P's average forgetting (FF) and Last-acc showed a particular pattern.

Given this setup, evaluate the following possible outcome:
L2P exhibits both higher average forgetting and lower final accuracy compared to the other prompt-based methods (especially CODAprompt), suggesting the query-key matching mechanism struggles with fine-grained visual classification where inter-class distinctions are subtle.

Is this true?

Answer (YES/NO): NO